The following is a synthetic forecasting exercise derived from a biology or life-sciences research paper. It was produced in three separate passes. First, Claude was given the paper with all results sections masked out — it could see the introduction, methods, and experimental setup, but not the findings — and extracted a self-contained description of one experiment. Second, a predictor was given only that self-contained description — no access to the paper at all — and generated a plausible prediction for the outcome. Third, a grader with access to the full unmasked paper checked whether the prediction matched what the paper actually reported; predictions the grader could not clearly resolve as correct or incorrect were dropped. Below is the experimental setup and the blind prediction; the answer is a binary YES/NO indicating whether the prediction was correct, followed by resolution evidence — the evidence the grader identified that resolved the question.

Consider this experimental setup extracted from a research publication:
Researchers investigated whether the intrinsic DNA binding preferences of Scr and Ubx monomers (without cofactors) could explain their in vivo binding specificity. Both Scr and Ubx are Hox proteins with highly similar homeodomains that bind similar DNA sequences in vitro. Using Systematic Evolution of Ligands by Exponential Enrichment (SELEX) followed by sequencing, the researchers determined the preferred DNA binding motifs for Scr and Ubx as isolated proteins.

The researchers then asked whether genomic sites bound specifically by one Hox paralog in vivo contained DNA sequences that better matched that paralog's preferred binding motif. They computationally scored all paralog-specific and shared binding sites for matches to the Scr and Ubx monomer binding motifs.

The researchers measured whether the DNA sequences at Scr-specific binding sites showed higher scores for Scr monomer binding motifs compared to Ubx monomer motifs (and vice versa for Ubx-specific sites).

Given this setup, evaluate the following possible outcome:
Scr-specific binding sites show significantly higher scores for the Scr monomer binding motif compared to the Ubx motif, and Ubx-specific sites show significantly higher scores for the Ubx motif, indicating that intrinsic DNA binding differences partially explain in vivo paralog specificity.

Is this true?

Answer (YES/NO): NO